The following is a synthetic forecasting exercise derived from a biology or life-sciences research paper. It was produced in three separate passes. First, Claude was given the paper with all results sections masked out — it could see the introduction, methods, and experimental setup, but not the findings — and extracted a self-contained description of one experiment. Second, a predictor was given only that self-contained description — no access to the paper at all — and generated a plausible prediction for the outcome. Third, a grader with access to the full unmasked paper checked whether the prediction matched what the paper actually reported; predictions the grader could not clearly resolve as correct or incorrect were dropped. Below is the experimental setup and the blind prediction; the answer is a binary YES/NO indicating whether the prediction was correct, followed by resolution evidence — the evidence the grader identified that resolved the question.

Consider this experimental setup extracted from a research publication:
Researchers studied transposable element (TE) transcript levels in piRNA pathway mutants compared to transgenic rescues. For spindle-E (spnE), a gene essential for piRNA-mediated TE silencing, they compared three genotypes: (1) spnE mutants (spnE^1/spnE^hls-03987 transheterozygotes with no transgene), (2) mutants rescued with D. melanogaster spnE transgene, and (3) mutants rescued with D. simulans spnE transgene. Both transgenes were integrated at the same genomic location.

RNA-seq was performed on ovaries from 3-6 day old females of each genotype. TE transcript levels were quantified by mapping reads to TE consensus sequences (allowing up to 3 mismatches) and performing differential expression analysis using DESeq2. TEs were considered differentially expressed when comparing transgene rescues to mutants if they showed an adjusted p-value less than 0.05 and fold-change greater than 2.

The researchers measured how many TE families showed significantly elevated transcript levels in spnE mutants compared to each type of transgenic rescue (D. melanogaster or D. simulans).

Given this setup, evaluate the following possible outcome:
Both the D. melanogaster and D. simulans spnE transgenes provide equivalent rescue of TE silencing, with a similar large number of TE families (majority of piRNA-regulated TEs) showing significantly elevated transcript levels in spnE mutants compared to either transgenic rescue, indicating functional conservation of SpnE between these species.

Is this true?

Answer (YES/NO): YES